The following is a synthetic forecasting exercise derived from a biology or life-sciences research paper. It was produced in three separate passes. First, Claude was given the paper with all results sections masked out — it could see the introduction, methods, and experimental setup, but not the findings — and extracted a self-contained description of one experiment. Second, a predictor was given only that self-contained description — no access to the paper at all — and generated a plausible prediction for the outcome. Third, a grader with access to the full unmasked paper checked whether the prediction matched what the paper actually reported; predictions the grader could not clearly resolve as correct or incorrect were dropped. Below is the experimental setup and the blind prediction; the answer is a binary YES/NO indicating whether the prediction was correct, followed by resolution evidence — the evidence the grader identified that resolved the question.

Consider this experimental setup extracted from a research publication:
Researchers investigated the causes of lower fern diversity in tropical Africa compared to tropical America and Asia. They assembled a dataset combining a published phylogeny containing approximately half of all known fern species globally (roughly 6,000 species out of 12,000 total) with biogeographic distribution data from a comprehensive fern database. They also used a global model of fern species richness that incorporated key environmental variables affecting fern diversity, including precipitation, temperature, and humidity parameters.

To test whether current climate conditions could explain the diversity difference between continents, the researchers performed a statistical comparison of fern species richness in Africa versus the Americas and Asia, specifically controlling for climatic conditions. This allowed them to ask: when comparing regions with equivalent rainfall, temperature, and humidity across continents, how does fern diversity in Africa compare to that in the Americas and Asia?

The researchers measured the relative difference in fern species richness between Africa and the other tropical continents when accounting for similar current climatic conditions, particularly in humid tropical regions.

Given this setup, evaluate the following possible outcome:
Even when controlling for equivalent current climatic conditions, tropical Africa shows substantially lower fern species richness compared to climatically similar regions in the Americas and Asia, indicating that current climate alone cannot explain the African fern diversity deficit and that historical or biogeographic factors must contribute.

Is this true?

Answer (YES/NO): YES